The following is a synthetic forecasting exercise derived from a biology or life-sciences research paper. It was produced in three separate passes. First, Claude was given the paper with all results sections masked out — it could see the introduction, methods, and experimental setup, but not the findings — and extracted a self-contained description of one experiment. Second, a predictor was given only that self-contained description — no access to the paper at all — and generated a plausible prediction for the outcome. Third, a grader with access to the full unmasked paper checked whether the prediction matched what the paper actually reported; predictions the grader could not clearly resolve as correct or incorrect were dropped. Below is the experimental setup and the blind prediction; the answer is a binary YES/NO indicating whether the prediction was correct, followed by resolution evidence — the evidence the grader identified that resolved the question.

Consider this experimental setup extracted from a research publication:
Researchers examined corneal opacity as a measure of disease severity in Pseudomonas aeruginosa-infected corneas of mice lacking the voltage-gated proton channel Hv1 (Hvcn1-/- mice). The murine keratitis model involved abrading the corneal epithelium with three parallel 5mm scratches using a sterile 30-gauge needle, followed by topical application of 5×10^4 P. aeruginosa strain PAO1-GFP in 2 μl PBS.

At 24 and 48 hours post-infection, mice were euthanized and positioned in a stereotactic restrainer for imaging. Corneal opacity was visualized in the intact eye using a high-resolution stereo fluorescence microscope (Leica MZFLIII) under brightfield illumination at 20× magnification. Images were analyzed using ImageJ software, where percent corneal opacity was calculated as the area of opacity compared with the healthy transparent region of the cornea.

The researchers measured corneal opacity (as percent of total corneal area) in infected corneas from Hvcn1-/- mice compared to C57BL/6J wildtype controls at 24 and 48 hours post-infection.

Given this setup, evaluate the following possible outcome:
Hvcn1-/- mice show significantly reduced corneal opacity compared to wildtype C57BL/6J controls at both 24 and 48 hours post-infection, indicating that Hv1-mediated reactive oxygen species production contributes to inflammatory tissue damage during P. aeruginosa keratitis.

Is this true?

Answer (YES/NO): NO